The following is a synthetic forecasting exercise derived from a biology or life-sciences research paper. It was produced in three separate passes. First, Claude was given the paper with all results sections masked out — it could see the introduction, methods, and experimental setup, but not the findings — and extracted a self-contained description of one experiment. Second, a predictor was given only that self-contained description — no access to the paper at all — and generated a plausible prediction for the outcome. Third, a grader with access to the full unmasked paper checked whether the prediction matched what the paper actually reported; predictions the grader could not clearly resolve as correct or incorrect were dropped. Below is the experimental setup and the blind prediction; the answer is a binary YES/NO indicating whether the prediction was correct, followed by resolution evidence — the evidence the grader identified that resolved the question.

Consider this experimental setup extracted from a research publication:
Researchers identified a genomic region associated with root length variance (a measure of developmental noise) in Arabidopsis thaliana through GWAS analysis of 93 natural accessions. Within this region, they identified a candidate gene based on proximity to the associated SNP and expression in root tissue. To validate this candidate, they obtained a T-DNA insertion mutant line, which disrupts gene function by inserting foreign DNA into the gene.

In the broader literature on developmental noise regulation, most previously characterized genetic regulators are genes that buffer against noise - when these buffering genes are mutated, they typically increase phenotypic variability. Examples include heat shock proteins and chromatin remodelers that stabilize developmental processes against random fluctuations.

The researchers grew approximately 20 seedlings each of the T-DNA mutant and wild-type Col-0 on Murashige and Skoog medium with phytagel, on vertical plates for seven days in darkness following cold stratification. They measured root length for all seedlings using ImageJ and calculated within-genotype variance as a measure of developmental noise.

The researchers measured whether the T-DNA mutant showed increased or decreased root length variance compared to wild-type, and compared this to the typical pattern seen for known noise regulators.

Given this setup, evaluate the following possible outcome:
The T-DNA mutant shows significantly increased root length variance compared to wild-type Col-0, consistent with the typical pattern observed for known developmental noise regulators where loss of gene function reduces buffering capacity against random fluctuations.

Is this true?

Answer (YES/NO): NO